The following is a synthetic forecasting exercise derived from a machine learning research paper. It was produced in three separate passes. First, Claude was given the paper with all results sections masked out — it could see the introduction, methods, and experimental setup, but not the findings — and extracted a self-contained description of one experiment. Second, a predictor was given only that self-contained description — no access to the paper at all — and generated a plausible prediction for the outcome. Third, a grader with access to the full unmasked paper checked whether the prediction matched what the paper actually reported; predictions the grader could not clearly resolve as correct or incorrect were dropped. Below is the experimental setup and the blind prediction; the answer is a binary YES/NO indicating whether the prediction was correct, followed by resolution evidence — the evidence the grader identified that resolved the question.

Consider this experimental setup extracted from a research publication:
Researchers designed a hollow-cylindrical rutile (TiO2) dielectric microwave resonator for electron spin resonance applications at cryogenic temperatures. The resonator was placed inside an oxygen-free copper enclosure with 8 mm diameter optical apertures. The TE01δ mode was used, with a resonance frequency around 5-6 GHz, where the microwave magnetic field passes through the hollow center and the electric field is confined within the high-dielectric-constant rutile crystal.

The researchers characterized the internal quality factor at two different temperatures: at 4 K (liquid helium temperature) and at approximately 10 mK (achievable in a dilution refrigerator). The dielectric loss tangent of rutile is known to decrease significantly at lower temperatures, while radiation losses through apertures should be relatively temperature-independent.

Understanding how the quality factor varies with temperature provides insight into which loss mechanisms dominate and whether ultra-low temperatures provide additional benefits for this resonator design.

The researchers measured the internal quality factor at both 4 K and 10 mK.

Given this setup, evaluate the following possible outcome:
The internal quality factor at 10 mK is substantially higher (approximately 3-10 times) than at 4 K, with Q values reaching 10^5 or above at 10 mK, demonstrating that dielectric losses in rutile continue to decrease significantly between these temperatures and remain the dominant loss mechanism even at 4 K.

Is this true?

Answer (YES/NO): NO